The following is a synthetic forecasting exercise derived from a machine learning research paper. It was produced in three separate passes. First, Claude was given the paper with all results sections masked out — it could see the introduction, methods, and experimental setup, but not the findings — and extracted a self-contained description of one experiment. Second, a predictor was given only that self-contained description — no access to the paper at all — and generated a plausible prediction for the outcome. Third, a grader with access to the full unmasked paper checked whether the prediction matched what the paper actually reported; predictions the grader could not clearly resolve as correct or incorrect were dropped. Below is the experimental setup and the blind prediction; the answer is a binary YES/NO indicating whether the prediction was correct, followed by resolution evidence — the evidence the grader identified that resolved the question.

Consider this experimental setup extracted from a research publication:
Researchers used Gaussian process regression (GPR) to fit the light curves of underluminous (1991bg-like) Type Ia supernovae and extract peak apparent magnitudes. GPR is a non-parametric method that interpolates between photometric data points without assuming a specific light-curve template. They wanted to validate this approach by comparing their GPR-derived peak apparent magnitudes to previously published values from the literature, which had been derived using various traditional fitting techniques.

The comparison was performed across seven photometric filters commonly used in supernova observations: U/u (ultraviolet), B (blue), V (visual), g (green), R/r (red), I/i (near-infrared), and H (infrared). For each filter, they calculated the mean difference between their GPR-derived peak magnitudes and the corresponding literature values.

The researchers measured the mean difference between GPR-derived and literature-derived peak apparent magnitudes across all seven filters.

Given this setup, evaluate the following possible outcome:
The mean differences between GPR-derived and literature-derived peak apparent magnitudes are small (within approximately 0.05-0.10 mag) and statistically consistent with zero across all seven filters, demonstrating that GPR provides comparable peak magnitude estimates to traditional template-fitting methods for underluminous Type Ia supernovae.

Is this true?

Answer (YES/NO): YES